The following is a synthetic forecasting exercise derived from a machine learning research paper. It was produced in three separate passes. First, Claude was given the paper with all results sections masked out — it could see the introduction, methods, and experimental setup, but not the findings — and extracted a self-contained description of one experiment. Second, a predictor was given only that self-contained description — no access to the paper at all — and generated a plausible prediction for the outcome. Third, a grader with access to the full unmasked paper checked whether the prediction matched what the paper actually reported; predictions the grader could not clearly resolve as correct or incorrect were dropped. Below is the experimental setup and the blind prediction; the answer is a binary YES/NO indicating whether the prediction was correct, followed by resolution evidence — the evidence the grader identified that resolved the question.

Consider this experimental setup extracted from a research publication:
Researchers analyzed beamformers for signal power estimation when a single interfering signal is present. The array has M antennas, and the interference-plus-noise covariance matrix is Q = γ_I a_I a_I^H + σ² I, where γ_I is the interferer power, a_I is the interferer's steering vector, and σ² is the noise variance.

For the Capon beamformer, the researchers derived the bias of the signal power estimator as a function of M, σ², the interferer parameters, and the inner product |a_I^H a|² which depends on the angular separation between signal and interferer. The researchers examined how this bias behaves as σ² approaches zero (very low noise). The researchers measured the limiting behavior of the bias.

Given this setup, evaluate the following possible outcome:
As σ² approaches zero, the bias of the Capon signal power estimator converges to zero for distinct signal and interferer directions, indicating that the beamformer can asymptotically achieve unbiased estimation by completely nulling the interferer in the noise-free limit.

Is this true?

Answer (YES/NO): YES